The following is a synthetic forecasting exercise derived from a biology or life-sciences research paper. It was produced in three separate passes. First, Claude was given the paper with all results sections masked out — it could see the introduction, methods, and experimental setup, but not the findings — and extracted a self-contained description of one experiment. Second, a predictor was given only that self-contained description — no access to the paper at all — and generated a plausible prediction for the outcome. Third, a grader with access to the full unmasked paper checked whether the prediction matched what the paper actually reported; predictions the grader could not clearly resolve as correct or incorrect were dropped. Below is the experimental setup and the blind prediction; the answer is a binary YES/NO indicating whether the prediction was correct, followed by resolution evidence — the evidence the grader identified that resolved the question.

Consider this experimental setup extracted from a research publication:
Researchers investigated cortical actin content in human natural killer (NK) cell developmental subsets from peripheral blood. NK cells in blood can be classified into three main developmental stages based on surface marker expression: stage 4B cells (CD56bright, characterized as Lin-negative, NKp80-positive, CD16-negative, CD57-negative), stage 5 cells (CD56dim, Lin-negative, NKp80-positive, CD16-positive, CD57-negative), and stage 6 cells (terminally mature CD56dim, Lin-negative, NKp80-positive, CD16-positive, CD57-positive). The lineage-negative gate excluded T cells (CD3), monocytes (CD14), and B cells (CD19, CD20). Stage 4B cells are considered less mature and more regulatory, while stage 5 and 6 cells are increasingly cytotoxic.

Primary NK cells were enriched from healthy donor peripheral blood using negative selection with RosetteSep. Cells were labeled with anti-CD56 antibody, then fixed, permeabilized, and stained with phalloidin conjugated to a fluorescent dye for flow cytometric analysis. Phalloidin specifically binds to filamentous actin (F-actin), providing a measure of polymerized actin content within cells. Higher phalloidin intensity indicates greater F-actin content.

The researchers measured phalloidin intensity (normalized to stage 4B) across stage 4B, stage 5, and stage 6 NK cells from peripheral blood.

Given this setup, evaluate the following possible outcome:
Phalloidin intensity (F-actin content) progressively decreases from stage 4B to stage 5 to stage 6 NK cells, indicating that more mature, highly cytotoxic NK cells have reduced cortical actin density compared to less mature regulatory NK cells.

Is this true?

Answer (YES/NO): NO